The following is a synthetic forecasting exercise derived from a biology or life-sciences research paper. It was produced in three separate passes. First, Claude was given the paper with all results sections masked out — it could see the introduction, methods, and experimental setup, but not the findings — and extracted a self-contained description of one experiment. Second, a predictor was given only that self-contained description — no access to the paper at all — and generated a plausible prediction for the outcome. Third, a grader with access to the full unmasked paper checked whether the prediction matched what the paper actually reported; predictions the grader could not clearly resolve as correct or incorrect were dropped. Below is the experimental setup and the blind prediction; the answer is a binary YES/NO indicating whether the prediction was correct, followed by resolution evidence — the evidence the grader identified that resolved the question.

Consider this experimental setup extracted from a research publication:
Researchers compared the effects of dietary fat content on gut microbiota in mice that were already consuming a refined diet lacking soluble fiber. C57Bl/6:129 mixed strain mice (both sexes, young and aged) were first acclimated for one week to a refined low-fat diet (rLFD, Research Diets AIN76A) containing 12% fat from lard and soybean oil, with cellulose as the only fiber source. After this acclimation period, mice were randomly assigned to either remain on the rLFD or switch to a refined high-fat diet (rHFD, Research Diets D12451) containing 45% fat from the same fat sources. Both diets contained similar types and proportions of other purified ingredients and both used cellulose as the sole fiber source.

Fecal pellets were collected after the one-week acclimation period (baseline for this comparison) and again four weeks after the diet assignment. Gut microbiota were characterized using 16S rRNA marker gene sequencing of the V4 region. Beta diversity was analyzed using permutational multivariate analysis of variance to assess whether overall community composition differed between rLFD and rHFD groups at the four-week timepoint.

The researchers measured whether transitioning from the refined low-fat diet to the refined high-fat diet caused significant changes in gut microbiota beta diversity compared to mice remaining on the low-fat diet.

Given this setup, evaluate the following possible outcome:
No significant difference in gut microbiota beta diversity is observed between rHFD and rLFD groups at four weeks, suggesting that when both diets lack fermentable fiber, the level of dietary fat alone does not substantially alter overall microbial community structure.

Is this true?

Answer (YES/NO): YES